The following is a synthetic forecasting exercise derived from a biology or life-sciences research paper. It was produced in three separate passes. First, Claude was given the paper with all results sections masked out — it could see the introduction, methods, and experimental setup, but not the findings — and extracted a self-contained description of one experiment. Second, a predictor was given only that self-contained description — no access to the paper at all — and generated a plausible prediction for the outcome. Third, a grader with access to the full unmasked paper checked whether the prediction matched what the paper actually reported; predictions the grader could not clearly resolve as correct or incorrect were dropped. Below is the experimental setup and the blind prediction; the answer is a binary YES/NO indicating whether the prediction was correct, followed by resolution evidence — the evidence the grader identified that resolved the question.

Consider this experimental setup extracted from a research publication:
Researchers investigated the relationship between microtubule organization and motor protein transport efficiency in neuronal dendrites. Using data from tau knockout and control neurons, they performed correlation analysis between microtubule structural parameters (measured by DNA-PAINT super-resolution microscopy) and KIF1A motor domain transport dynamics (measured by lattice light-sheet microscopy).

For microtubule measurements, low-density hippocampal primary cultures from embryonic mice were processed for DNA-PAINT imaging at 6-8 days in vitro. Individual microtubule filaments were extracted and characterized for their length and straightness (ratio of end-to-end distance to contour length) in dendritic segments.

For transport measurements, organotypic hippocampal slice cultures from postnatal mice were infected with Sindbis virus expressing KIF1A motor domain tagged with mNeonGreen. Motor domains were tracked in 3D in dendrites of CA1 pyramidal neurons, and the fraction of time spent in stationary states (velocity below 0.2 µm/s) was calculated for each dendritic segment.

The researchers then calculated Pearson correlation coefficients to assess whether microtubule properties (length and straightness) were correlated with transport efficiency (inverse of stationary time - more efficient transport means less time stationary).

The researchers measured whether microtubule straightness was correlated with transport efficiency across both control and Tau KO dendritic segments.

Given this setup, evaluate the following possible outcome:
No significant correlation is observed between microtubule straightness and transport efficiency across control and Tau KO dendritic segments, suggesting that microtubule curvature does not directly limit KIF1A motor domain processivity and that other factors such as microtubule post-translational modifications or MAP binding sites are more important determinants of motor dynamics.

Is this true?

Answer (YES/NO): NO